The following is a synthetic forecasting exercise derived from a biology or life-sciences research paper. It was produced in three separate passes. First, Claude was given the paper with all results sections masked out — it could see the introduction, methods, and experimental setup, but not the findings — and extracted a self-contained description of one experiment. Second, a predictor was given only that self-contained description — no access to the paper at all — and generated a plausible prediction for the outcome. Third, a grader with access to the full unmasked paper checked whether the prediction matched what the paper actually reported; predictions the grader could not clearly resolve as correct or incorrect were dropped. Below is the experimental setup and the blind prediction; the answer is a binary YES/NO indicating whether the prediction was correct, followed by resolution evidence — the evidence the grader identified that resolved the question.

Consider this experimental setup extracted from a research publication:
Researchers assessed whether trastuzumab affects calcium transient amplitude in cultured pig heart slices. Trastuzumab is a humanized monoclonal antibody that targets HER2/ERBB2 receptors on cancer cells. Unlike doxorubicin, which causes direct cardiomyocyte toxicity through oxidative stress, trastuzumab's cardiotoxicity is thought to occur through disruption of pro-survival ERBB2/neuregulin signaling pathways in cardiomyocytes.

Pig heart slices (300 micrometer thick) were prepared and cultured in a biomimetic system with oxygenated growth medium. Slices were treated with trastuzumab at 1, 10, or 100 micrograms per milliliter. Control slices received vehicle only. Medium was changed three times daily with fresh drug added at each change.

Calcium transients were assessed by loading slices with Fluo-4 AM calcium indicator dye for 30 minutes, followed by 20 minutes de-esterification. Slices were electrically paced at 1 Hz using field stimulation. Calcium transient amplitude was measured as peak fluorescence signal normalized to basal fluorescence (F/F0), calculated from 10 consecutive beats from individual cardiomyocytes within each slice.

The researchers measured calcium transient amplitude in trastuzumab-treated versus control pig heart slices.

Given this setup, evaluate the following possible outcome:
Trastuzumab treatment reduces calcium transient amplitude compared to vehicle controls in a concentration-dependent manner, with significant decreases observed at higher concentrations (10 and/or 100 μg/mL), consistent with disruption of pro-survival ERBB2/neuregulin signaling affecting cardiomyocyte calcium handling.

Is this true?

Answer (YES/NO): YES